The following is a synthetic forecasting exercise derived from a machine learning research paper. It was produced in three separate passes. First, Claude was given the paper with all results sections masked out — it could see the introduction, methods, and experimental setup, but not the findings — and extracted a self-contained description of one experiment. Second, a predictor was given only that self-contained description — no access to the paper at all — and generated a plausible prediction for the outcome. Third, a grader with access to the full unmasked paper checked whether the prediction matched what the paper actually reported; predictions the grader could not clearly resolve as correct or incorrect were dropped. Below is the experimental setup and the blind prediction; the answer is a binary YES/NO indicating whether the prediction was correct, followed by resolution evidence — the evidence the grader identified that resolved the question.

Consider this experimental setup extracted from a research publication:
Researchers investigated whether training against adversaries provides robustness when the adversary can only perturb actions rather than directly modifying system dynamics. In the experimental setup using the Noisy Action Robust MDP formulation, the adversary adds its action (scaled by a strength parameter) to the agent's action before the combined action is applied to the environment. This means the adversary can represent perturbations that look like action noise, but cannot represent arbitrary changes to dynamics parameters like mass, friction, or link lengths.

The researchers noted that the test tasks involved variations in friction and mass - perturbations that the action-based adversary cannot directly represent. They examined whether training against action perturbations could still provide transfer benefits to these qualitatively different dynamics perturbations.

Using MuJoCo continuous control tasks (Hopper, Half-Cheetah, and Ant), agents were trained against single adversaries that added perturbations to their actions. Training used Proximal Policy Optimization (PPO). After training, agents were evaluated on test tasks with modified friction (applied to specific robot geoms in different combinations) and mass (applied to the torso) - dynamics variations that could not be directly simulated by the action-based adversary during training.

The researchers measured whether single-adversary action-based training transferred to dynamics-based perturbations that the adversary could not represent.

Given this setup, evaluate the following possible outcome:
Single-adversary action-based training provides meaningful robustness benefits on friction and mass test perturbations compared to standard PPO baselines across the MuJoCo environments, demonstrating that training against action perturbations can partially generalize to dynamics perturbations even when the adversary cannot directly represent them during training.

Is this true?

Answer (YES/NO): NO